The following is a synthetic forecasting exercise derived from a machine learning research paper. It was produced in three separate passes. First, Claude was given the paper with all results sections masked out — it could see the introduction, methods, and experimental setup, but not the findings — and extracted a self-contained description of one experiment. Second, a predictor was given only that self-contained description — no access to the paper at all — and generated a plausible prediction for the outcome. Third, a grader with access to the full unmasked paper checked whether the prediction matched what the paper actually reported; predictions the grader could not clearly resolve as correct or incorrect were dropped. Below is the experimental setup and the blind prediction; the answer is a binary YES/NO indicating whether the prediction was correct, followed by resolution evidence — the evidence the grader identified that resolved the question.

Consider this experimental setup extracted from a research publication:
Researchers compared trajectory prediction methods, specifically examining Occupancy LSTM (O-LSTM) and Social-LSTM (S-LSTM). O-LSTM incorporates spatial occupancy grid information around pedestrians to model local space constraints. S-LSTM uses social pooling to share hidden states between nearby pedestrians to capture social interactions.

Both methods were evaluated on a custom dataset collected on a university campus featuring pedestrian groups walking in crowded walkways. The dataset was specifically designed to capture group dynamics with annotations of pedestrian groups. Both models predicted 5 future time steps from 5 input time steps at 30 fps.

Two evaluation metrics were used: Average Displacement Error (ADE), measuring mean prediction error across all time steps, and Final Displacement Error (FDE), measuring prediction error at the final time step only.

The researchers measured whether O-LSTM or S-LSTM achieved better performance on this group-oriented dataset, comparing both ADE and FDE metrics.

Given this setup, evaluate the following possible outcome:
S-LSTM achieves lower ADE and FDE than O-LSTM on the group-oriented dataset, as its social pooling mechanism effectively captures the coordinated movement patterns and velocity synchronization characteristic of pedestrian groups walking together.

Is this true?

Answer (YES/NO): NO